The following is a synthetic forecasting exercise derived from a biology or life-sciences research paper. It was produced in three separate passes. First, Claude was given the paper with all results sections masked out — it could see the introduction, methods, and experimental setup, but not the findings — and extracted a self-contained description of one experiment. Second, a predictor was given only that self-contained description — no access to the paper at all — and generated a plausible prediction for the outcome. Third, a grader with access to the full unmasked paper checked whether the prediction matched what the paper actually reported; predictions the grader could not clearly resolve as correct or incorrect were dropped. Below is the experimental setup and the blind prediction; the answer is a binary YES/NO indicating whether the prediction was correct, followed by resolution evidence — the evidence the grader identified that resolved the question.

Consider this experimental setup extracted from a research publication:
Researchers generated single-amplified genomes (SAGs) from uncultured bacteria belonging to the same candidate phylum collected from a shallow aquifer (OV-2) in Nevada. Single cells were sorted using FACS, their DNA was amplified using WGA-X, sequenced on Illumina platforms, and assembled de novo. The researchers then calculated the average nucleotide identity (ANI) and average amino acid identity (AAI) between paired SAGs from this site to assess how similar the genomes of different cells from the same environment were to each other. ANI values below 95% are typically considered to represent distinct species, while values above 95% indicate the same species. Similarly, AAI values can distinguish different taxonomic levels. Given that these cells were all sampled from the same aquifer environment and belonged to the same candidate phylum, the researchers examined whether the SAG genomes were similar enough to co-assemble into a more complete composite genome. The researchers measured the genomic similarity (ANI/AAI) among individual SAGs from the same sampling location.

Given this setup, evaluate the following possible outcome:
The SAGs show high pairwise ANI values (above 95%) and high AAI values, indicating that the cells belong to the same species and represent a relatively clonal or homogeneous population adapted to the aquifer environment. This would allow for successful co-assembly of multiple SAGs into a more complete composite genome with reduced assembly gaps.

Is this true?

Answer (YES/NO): NO